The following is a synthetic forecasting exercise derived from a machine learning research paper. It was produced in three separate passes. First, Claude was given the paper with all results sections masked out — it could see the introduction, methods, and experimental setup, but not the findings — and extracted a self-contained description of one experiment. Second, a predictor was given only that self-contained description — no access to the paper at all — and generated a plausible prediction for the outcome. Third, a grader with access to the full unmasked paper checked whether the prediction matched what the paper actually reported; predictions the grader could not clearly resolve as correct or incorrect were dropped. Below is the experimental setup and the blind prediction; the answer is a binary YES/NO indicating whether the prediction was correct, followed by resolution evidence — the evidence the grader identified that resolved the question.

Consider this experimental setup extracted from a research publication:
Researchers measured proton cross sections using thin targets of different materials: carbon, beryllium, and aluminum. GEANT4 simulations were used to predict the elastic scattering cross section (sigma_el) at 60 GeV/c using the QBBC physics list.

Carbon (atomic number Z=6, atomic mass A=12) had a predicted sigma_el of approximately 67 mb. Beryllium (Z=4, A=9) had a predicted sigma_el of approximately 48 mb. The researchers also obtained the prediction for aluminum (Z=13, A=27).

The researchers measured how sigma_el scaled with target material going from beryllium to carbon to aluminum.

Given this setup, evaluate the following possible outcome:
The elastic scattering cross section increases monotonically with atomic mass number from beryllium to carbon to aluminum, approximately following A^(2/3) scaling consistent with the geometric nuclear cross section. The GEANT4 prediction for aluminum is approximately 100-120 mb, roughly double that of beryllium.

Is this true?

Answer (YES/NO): NO